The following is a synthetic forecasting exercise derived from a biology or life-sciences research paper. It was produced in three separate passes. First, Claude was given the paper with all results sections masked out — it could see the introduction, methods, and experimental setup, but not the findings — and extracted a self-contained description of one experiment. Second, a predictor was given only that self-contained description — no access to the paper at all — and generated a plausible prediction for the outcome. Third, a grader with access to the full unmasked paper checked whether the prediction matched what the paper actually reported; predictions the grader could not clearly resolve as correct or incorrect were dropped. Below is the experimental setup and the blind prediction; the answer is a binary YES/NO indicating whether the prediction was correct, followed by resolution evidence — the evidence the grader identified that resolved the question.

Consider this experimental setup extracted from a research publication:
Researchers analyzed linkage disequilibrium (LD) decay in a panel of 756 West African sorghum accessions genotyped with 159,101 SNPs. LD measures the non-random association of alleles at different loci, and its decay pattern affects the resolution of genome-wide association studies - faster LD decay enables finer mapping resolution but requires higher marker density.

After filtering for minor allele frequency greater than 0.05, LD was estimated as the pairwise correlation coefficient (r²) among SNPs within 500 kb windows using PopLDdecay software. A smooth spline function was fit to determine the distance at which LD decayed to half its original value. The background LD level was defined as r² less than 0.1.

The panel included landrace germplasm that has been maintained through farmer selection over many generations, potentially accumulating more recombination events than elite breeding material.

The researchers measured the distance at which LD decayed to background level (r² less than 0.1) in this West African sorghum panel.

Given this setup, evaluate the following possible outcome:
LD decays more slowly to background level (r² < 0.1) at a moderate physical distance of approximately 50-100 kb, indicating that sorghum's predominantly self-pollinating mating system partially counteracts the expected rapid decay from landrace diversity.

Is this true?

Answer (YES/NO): YES